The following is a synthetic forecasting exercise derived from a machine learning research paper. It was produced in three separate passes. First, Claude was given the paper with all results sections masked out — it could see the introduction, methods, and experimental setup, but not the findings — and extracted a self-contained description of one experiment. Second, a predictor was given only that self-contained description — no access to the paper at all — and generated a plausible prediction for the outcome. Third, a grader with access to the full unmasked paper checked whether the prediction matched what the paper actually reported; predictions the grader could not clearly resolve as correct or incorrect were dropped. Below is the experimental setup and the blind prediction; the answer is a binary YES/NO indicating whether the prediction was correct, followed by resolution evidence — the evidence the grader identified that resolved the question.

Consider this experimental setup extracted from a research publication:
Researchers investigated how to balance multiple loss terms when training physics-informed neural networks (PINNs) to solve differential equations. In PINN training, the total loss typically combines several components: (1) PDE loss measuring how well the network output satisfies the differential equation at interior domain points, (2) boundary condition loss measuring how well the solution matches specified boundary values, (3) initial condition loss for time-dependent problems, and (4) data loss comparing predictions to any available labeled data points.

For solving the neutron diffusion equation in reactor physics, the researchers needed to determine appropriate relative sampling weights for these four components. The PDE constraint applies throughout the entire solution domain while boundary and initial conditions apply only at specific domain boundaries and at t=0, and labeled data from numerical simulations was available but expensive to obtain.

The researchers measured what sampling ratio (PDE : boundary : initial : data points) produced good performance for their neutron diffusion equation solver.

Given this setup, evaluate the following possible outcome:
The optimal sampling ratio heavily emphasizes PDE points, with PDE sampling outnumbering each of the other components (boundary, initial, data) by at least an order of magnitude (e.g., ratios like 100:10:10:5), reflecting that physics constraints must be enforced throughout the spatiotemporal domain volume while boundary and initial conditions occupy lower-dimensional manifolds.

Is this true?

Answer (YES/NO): NO